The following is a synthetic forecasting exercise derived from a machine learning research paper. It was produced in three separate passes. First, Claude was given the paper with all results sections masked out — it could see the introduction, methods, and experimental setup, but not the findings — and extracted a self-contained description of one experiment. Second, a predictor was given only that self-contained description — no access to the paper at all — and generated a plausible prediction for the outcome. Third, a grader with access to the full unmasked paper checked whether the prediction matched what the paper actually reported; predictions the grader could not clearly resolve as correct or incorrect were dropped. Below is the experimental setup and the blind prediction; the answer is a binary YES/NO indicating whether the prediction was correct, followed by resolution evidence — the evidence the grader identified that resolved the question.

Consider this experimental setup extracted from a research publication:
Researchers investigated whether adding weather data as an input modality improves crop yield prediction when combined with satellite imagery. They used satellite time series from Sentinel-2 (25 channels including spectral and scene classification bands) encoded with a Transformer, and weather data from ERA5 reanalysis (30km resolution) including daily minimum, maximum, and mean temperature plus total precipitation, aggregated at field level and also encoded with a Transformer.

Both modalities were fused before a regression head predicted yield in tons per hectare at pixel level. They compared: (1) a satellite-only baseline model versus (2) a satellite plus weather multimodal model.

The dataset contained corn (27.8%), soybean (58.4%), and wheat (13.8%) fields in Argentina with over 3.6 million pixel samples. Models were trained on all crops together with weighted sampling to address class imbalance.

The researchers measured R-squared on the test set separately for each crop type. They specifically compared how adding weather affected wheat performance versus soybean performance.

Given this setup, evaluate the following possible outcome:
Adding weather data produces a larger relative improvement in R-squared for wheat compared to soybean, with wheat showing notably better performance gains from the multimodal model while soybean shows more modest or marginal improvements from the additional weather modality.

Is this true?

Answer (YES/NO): NO